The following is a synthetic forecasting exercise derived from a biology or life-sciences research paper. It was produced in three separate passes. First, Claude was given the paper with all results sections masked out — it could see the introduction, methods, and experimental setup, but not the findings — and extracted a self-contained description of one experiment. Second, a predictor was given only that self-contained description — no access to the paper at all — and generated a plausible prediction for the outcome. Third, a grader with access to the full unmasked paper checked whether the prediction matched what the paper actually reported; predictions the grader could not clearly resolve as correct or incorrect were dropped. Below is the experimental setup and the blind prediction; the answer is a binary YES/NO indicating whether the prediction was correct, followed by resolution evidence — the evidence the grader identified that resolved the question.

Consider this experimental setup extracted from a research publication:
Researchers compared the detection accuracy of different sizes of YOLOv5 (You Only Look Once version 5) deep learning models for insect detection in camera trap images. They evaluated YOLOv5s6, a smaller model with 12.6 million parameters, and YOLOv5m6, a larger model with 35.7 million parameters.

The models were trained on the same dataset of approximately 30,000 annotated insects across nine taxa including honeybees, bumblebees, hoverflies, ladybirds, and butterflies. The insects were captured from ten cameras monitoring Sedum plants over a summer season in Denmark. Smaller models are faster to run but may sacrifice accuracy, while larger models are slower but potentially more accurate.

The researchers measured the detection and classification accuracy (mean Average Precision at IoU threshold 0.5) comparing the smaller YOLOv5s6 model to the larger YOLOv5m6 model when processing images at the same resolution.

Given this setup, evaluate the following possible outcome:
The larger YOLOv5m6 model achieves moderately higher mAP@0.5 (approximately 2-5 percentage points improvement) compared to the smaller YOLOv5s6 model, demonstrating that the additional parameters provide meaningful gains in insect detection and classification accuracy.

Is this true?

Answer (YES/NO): NO